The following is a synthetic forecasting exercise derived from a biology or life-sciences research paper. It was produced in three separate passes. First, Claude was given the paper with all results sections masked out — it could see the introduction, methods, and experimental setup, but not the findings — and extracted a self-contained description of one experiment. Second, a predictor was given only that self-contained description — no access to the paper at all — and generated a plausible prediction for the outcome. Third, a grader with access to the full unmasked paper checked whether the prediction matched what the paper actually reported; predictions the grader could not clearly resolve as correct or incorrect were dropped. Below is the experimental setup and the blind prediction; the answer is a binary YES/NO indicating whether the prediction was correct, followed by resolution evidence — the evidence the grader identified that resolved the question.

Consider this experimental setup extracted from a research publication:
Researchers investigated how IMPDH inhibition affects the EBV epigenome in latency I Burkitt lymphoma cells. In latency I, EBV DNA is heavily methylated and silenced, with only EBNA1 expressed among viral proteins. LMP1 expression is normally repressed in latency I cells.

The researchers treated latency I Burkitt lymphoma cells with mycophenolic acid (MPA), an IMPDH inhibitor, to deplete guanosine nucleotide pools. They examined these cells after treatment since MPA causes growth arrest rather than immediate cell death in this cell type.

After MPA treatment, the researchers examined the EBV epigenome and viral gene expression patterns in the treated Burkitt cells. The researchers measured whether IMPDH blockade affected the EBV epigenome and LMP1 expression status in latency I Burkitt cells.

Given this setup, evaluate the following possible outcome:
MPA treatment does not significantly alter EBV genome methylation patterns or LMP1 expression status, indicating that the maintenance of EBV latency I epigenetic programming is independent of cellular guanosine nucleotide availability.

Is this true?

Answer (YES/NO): NO